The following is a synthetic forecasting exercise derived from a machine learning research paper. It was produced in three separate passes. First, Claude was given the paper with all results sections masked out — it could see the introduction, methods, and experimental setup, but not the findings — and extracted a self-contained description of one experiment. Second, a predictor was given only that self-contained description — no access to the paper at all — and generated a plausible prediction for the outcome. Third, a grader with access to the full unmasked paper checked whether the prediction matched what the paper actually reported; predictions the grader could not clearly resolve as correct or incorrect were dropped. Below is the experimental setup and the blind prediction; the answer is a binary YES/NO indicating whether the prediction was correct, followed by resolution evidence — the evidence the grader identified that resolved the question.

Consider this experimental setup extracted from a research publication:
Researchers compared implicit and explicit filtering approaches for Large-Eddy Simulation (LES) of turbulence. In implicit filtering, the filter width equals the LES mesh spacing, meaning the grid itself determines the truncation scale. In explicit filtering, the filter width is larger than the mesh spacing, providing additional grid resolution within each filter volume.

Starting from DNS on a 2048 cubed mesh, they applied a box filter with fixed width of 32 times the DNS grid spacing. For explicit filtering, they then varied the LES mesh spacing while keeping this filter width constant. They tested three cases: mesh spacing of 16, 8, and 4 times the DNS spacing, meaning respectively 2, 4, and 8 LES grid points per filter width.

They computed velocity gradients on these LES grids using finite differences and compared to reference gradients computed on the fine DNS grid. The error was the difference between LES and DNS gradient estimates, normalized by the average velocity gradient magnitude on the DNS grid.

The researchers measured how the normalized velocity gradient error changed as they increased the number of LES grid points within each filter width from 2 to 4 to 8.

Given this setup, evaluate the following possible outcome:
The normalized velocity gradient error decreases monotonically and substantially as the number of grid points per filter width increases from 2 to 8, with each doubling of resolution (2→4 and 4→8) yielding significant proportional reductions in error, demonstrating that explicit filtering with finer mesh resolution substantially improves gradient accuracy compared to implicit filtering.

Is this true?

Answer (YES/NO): YES